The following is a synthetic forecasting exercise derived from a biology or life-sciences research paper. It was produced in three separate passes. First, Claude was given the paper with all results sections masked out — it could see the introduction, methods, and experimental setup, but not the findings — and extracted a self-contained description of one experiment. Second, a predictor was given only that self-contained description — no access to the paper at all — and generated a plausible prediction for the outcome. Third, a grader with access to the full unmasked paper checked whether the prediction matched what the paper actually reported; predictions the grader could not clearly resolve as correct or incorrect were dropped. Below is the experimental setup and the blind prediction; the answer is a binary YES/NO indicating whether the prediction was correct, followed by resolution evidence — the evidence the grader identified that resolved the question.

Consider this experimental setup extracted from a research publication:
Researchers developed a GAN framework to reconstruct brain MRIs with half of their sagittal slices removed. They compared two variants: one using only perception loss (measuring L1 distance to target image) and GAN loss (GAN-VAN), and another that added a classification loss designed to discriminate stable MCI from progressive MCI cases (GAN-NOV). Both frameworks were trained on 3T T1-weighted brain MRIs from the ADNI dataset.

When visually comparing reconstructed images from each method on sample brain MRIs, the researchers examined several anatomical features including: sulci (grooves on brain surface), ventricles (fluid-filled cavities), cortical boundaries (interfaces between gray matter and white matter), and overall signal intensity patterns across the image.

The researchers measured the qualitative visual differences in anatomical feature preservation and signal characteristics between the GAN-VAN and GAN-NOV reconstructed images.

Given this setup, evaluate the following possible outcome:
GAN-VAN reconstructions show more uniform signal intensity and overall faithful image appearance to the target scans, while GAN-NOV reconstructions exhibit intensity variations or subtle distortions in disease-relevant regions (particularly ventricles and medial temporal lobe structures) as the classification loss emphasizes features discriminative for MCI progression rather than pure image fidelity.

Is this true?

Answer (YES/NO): NO